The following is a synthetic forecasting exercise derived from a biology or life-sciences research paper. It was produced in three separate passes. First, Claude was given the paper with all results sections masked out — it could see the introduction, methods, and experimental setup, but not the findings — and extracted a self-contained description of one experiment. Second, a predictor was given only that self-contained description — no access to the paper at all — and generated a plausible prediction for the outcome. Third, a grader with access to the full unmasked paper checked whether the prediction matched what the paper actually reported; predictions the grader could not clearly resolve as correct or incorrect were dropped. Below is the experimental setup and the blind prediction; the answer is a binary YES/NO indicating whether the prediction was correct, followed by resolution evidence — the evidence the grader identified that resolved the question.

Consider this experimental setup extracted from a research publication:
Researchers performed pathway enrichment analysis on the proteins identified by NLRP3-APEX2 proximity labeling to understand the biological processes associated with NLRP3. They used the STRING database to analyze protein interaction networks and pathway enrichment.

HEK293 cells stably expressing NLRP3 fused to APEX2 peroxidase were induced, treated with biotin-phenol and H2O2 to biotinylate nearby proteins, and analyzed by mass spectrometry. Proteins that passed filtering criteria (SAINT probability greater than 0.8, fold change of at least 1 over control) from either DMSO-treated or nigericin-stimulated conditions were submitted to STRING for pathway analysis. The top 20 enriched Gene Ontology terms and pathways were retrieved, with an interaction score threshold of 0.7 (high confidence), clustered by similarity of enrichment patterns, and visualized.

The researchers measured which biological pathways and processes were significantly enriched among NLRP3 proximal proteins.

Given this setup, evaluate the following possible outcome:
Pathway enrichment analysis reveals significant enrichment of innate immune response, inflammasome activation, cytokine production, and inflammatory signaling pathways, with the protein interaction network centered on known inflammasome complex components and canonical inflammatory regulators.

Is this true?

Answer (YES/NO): NO